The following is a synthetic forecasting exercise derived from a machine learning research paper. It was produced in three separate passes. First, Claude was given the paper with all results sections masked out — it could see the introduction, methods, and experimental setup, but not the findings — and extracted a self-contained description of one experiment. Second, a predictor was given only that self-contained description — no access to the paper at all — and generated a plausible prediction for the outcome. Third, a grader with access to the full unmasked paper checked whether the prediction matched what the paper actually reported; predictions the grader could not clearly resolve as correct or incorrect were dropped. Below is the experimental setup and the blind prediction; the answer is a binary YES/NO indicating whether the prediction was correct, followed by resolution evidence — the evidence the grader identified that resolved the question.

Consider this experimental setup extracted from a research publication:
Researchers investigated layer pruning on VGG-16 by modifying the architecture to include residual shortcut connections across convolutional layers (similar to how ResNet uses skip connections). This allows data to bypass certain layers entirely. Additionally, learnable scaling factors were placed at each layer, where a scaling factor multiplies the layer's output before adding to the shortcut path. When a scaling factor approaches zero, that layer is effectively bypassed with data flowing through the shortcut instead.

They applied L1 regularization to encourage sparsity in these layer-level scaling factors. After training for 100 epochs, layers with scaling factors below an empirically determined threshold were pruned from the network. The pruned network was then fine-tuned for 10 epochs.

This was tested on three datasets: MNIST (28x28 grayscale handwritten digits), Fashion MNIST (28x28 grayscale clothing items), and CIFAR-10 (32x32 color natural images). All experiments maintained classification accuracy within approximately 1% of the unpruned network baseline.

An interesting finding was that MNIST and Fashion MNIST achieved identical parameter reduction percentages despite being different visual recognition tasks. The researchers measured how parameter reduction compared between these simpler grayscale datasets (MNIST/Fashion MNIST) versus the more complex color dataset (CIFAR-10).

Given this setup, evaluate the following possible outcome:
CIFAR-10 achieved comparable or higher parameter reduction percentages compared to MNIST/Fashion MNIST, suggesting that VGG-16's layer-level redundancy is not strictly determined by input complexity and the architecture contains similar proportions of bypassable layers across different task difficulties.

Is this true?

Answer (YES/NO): NO